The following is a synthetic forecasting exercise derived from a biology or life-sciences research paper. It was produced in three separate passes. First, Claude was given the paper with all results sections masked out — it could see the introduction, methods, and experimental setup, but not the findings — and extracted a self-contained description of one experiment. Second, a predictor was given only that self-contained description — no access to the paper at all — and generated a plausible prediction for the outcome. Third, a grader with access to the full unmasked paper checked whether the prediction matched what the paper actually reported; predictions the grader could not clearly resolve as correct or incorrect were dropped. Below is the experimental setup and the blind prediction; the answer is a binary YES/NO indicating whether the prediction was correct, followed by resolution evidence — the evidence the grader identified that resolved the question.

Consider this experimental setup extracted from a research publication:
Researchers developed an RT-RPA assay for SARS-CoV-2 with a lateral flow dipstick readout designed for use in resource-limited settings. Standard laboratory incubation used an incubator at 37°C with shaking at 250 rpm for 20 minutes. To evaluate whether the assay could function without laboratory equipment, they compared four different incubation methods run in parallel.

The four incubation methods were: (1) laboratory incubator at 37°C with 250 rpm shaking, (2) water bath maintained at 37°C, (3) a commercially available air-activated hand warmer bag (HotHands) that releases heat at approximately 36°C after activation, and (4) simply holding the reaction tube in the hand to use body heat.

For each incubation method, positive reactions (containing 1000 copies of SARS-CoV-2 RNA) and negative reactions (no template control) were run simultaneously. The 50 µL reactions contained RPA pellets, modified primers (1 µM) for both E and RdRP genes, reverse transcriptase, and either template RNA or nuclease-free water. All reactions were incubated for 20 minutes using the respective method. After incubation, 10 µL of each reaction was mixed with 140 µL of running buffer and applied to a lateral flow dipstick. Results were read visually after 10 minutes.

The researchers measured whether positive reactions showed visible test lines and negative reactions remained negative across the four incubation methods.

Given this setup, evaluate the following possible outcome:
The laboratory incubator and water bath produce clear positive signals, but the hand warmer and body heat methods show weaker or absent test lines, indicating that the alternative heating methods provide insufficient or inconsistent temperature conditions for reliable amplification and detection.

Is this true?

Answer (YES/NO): YES